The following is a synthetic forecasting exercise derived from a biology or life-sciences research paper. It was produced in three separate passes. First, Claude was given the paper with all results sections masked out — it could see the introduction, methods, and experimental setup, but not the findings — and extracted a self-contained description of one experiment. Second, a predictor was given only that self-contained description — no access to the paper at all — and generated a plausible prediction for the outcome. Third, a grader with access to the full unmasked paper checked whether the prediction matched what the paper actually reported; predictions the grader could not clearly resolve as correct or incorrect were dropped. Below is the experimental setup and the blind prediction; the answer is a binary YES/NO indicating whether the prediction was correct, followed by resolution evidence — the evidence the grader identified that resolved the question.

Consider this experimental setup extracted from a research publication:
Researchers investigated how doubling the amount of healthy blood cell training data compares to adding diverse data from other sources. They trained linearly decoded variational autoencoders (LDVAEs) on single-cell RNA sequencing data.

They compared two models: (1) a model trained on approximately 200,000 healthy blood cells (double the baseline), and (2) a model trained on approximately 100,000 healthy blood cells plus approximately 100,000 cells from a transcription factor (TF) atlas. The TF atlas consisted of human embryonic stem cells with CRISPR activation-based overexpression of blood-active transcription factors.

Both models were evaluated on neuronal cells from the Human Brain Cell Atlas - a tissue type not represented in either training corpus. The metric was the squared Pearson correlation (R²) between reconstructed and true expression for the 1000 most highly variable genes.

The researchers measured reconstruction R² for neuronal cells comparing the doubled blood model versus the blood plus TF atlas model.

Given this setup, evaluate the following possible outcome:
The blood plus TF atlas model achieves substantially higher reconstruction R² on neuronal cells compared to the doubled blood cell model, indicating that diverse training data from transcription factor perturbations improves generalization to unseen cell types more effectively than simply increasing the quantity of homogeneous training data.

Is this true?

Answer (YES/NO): YES